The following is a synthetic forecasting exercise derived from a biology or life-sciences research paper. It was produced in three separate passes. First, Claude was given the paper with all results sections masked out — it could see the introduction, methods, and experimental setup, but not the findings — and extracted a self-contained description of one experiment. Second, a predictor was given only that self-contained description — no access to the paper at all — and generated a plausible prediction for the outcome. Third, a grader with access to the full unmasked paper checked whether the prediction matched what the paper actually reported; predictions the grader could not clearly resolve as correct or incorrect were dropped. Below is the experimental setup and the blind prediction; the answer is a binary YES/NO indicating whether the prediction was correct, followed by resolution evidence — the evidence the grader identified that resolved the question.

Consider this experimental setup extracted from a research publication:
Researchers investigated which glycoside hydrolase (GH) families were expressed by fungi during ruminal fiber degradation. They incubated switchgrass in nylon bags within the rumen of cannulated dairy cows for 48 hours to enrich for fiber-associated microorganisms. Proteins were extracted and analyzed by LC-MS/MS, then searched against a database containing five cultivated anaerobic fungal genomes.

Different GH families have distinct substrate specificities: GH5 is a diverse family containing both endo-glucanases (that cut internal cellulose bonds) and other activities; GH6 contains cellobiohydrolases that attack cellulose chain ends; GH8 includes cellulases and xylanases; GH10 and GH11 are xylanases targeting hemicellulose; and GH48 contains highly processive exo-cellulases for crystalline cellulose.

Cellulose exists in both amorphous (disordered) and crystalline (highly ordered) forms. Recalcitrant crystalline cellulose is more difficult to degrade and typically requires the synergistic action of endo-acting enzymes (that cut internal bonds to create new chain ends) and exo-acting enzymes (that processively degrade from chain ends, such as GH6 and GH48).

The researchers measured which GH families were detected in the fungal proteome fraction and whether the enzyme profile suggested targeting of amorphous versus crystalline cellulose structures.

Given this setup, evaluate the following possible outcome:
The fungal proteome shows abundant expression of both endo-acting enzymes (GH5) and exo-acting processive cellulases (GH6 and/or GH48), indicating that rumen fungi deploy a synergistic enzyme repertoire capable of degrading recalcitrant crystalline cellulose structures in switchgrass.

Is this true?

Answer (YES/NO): YES